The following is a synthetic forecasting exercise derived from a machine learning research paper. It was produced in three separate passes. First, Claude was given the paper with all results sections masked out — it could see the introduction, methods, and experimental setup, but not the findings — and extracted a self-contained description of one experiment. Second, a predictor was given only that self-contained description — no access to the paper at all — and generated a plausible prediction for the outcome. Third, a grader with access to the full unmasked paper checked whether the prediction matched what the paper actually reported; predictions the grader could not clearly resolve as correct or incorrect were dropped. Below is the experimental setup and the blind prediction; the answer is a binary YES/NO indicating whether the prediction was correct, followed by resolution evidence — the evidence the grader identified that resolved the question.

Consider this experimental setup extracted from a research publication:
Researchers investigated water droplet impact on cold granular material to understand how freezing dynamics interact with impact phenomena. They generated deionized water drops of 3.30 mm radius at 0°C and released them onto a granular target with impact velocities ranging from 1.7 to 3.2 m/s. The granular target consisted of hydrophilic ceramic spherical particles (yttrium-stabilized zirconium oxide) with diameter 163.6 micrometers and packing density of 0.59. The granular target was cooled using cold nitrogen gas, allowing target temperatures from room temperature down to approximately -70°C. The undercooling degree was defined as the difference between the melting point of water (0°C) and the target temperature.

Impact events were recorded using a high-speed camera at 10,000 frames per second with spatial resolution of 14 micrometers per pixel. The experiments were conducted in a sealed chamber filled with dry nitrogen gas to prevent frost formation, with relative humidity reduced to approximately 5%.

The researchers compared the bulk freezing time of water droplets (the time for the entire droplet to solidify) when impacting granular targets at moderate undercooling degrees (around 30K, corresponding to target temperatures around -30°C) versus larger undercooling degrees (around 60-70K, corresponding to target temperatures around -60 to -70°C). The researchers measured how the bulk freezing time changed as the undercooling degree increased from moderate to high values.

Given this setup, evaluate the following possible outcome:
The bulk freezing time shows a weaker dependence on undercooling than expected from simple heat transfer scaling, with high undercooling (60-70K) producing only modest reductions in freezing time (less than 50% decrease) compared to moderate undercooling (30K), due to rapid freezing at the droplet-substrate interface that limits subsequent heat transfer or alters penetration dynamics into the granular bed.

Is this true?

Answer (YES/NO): NO